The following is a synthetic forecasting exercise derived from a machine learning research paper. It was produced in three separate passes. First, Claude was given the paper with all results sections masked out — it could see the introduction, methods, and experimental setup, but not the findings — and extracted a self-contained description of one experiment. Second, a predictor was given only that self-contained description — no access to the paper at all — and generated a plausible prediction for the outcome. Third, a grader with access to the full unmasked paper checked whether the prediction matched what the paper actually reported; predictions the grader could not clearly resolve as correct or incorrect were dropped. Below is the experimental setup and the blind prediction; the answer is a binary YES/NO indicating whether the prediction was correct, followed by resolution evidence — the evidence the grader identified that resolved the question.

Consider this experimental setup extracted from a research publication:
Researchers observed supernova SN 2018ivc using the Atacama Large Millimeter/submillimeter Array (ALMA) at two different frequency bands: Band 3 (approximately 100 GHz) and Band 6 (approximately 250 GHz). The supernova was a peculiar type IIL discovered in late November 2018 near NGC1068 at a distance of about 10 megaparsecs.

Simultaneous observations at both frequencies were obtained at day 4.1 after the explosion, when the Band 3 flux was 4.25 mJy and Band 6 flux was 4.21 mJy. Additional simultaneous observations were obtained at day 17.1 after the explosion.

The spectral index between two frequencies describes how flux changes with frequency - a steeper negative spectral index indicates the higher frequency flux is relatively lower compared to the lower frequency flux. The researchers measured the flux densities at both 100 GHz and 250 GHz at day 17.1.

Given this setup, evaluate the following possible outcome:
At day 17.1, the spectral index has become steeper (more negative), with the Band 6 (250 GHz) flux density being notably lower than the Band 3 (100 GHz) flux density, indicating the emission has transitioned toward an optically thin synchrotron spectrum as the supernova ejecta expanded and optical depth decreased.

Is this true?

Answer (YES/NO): YES